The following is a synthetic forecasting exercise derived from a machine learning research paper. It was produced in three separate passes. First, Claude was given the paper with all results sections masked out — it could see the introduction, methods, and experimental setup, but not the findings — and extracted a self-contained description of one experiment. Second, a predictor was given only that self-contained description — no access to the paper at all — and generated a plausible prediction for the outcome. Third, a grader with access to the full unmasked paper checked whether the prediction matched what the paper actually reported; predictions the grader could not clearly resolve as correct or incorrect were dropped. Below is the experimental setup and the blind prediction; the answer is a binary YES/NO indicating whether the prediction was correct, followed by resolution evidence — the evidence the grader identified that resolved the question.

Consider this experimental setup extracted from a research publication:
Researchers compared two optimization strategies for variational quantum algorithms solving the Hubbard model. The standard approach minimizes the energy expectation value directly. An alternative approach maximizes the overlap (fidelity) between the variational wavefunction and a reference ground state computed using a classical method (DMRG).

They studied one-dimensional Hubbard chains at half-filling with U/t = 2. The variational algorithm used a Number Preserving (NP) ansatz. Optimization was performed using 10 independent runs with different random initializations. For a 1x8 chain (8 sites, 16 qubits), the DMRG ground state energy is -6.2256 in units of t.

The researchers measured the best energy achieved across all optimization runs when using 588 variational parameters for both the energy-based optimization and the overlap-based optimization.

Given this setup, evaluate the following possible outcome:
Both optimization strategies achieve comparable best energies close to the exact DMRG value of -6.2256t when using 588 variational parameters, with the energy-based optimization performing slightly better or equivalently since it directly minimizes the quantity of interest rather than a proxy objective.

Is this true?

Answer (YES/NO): YES